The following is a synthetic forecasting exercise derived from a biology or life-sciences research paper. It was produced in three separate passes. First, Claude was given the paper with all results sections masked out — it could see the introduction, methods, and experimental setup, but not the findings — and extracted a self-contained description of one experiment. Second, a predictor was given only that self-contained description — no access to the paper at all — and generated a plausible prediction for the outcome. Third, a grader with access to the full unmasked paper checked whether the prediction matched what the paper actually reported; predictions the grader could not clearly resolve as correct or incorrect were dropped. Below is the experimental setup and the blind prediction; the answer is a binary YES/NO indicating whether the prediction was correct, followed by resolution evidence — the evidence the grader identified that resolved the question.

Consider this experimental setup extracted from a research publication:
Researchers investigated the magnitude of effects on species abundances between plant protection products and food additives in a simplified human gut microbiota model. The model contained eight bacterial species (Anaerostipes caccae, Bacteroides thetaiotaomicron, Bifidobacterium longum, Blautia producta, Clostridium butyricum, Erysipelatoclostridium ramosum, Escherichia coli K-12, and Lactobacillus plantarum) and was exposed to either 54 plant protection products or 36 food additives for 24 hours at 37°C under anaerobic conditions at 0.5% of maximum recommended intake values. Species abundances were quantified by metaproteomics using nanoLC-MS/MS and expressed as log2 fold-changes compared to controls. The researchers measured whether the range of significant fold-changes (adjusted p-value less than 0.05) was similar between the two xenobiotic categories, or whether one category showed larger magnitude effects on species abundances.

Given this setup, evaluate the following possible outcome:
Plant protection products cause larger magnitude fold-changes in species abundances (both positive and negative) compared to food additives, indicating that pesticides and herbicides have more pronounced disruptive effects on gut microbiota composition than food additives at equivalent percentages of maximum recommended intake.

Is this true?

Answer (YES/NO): NO